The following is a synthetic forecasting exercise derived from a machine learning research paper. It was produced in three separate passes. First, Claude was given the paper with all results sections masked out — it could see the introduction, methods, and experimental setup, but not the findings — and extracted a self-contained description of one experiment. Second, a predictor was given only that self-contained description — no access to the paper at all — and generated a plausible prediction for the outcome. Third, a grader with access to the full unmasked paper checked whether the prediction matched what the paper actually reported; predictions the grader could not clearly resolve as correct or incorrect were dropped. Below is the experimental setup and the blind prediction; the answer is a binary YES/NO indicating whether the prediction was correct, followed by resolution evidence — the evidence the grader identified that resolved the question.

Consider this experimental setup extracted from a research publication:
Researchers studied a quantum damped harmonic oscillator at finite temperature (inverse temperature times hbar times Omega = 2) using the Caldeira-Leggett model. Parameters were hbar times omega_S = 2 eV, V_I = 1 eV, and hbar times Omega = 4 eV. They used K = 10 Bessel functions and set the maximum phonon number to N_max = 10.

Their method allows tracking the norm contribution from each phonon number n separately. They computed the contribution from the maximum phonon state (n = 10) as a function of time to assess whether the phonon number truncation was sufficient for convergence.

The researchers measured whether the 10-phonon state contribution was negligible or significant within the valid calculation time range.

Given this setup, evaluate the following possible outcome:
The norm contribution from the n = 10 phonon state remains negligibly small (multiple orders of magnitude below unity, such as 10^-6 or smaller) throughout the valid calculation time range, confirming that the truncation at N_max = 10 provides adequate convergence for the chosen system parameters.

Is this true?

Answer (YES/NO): NO